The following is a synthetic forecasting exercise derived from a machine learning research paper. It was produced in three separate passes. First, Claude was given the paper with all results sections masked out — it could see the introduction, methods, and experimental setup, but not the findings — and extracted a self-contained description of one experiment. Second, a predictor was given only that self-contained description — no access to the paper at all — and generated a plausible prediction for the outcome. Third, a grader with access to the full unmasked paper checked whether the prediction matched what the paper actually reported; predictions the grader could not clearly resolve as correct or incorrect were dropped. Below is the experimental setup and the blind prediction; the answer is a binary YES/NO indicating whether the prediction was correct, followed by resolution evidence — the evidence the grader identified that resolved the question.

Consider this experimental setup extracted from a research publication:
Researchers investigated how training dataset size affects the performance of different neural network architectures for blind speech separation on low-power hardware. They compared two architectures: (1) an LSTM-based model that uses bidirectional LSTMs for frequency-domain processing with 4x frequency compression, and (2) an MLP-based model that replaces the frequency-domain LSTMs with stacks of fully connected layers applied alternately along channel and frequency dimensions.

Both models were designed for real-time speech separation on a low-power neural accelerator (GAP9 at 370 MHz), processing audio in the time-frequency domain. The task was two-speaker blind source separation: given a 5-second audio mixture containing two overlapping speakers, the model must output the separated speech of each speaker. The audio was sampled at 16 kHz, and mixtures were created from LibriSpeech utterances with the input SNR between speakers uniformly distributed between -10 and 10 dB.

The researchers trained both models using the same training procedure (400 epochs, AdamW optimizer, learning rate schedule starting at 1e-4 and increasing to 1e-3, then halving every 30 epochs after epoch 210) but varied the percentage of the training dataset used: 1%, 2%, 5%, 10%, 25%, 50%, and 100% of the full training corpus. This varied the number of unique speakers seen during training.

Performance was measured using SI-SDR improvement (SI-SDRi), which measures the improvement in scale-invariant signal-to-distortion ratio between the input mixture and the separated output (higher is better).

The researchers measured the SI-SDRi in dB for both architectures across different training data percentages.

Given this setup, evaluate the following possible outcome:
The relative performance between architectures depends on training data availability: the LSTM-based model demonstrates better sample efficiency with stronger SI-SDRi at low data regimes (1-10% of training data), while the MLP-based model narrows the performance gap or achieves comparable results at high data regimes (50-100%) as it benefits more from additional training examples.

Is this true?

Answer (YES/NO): NO